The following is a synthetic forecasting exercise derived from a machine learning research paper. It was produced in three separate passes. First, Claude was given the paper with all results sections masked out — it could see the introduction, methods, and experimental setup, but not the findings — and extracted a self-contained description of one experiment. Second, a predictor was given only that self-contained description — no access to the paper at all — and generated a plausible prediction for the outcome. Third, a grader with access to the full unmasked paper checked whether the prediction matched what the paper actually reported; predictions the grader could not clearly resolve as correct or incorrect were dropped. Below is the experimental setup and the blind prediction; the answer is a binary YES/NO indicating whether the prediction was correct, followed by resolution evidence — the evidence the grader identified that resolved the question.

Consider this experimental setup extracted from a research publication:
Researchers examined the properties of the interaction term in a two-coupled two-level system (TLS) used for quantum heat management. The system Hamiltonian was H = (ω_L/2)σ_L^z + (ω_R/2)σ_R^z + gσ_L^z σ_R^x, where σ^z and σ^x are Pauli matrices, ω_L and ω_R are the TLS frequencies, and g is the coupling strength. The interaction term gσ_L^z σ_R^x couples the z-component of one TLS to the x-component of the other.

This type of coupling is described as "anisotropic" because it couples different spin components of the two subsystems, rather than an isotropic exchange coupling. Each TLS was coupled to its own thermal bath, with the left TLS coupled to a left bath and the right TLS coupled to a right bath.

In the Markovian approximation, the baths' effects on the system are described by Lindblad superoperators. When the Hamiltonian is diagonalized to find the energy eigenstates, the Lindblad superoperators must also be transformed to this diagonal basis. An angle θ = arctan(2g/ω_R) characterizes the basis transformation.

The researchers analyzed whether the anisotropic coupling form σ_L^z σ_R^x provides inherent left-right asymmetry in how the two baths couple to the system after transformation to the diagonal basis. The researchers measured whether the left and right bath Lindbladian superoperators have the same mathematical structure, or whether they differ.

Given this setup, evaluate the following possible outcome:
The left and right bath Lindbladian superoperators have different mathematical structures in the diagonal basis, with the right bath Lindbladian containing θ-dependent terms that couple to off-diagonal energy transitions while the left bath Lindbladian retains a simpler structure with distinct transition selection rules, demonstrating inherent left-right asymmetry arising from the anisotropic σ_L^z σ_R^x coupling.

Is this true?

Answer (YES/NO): NO